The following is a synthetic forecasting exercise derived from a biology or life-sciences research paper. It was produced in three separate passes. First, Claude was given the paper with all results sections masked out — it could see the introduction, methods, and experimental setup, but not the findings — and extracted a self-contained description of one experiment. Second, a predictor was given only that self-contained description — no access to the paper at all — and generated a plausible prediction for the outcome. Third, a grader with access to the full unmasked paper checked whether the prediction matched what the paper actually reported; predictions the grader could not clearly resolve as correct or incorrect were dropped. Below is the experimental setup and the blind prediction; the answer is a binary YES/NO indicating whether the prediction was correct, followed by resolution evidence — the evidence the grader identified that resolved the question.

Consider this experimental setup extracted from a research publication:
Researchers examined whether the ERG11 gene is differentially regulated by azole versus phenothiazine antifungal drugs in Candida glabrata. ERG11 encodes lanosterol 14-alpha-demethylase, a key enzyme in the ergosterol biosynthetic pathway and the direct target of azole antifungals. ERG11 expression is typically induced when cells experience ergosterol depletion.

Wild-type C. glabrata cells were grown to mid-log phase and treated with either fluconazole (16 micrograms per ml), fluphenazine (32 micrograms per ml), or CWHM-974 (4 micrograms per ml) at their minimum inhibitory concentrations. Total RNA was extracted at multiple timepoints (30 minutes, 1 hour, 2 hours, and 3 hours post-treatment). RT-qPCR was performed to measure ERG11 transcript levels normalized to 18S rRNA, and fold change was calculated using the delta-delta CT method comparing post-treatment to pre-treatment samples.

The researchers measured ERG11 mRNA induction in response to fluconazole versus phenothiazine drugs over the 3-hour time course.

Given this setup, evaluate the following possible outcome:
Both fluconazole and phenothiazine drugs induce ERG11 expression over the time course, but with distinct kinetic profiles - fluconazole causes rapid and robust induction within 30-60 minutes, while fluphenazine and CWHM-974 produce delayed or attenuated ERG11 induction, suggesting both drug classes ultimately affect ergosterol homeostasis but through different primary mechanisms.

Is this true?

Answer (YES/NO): NO